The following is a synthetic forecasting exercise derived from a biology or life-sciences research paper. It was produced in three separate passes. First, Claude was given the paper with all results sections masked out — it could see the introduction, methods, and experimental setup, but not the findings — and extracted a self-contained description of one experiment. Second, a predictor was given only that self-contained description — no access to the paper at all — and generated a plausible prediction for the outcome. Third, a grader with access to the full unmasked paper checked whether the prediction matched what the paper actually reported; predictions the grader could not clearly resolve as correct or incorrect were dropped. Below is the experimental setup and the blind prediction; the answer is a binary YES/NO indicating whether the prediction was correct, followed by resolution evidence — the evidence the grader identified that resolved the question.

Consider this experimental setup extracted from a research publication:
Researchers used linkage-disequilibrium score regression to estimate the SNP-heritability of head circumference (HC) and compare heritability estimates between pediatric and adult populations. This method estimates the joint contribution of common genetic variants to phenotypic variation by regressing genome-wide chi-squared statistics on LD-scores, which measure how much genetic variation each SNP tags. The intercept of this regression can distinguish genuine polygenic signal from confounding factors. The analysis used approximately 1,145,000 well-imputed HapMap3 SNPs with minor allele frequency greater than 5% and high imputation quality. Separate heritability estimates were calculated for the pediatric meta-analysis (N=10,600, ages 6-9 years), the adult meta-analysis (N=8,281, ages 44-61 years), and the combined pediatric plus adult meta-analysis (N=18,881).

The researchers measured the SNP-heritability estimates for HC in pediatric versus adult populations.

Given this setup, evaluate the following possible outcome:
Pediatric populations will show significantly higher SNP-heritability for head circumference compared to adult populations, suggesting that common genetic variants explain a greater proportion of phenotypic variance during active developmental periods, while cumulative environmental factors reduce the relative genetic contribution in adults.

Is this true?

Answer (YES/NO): NO